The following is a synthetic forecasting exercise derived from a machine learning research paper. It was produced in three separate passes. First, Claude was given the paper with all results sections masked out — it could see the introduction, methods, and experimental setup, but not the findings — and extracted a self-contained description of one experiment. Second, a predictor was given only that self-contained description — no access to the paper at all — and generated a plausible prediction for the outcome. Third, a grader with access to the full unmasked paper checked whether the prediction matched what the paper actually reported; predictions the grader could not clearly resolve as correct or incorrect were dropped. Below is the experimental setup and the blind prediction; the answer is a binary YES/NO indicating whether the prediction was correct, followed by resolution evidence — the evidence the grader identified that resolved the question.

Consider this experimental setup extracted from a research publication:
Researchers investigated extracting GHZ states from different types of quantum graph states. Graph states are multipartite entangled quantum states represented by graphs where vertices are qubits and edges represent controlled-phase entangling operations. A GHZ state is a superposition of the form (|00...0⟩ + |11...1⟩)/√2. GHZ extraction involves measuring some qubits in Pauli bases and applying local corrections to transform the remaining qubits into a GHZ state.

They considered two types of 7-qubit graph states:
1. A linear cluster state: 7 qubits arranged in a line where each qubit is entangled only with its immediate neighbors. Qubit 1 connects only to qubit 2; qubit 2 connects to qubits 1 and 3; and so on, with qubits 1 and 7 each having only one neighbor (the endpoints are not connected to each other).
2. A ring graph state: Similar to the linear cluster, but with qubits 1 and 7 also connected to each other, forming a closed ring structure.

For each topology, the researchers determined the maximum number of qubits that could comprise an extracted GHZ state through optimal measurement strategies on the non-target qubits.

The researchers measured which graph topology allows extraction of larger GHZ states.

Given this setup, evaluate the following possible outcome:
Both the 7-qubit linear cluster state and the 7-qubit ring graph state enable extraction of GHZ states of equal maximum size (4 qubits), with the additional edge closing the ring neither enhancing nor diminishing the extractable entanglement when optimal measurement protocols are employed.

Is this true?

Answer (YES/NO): NO